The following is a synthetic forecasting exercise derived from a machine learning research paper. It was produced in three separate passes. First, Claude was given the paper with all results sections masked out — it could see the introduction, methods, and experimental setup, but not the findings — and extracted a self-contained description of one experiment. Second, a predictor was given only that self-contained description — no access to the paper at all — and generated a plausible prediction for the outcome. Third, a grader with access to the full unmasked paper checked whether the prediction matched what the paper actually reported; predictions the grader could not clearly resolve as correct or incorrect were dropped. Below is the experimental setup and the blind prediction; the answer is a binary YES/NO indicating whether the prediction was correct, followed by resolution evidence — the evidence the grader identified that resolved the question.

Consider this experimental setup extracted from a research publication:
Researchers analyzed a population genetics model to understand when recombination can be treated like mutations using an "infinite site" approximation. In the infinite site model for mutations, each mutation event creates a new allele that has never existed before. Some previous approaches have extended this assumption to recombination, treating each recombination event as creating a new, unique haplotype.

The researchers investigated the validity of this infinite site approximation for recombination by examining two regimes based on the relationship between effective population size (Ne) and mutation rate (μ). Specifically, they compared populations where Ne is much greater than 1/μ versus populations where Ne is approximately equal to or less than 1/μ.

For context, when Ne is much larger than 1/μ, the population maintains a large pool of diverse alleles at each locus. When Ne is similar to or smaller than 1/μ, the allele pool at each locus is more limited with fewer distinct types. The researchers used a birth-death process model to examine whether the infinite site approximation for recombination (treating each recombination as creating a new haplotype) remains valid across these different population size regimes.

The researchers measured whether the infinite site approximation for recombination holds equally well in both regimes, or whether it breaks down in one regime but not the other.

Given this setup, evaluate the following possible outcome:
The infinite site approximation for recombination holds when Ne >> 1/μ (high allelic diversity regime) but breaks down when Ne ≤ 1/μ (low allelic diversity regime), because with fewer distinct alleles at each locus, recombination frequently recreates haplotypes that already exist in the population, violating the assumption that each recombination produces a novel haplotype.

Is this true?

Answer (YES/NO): YES